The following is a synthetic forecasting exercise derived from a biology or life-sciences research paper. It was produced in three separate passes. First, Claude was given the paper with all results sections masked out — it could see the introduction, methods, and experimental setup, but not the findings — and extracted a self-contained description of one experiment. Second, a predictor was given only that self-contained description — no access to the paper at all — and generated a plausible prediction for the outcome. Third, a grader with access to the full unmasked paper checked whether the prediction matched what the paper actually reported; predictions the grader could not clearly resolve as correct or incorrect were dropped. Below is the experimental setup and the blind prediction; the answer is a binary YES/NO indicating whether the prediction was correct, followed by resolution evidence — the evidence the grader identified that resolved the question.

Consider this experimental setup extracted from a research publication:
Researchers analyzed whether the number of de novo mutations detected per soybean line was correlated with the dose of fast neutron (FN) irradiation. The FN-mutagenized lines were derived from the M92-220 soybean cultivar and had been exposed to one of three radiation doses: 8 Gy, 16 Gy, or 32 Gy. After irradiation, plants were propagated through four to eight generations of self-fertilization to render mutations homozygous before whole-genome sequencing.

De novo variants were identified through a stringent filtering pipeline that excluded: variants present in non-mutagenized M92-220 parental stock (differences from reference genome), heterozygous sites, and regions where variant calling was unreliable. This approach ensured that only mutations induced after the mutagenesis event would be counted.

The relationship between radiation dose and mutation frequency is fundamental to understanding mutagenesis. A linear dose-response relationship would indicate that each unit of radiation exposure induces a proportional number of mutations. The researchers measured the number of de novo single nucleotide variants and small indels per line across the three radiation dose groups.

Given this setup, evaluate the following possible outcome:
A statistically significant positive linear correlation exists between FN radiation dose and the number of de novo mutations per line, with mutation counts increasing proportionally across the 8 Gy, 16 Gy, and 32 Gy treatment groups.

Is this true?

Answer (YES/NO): NO